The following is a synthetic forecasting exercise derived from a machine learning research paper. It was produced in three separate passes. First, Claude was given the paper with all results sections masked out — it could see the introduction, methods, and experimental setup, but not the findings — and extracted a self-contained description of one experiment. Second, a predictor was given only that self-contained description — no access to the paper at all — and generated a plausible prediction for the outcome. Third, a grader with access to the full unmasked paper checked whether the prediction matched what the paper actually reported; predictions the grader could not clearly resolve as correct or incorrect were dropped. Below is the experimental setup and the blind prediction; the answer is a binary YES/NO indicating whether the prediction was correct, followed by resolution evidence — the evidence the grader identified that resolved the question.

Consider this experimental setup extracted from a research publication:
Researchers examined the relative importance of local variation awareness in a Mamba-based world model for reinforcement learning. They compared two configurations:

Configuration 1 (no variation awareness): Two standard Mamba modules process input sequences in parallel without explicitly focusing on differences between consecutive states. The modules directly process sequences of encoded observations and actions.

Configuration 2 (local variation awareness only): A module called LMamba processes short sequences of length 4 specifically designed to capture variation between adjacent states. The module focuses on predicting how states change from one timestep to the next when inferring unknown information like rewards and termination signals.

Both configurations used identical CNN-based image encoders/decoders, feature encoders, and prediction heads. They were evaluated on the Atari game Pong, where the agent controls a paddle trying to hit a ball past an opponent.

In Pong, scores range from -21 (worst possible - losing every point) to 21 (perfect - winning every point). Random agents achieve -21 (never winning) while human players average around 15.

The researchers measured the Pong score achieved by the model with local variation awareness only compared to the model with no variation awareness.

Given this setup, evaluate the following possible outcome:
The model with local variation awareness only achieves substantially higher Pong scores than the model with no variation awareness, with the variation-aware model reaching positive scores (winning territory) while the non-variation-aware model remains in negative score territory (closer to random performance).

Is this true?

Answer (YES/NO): NO